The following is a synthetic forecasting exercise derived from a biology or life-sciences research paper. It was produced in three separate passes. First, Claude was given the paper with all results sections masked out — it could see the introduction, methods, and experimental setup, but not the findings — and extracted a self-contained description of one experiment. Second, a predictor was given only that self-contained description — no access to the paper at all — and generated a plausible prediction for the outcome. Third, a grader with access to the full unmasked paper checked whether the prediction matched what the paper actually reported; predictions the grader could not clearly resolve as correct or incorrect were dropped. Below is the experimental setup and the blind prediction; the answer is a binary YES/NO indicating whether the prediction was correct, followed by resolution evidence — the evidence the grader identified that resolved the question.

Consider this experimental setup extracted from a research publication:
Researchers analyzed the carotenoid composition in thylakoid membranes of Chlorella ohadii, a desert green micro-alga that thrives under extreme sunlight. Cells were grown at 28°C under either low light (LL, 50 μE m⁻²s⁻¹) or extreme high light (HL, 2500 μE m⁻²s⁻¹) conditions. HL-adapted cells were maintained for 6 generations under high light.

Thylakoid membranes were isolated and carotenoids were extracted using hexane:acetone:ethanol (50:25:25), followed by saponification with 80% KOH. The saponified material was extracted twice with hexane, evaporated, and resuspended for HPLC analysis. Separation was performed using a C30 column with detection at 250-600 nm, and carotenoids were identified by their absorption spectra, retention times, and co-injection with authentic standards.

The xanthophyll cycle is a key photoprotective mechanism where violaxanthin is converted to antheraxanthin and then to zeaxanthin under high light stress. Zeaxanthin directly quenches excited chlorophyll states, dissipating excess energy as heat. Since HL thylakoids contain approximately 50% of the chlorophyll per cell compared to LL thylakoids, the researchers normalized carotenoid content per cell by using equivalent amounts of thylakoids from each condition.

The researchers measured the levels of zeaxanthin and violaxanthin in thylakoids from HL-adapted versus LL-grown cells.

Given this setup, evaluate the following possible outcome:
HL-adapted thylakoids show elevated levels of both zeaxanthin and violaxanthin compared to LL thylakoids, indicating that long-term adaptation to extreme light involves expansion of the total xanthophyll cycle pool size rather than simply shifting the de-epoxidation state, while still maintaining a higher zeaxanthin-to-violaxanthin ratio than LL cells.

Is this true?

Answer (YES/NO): NO